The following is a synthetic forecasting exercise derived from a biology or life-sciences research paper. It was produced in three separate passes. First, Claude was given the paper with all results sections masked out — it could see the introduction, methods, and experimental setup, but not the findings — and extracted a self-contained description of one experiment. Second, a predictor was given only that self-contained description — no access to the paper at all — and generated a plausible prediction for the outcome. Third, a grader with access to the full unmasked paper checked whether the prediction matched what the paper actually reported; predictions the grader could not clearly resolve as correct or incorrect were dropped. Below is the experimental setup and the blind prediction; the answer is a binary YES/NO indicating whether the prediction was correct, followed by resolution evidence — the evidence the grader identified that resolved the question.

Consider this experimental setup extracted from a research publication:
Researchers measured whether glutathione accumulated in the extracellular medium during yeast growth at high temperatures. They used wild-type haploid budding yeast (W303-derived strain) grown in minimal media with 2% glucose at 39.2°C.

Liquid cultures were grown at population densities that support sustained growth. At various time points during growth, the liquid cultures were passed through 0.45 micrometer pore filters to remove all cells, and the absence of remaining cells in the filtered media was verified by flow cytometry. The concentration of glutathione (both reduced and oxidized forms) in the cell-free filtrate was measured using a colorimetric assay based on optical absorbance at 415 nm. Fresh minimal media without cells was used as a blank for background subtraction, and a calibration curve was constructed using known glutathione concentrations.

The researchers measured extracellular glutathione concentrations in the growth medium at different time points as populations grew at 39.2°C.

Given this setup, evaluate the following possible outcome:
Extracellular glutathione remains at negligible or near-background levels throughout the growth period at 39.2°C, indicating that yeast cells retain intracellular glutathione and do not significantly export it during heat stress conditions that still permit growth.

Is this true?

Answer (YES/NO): NO